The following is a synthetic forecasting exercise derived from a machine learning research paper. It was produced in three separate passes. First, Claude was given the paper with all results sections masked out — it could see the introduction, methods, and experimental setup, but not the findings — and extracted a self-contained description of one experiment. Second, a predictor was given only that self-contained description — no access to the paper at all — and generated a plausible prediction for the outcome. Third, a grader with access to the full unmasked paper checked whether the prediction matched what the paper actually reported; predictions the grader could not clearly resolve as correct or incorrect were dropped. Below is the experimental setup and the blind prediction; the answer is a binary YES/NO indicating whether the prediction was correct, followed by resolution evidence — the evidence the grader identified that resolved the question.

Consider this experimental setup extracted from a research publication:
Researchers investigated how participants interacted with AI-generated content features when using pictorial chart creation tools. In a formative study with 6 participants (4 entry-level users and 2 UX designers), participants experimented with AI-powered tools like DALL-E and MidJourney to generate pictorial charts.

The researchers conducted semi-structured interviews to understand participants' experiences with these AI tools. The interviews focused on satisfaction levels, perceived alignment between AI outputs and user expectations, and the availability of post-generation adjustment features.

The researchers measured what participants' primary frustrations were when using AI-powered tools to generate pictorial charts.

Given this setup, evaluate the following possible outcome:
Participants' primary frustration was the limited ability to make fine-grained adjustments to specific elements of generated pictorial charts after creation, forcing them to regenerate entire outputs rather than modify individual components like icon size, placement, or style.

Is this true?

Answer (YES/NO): NO